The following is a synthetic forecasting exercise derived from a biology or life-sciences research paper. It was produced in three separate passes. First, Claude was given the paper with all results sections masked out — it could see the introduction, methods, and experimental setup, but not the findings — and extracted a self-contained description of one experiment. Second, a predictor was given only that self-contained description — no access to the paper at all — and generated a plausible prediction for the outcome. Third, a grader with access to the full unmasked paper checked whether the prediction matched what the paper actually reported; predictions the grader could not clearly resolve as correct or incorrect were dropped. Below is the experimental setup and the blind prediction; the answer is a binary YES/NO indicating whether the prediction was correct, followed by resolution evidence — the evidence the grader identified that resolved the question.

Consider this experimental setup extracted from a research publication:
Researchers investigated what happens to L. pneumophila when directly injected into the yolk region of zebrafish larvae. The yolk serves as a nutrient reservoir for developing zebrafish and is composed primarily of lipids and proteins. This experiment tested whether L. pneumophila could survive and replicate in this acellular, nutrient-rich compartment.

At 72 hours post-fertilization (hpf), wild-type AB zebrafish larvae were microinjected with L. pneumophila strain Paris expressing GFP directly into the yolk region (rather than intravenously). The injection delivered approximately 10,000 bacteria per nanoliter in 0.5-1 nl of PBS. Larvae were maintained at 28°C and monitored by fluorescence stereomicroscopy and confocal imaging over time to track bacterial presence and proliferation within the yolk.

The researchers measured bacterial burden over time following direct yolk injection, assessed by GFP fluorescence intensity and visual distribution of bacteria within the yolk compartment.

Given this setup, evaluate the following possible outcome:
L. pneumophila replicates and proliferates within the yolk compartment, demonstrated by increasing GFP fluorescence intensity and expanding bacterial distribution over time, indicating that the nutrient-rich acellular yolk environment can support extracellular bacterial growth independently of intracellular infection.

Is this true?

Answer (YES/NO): NO